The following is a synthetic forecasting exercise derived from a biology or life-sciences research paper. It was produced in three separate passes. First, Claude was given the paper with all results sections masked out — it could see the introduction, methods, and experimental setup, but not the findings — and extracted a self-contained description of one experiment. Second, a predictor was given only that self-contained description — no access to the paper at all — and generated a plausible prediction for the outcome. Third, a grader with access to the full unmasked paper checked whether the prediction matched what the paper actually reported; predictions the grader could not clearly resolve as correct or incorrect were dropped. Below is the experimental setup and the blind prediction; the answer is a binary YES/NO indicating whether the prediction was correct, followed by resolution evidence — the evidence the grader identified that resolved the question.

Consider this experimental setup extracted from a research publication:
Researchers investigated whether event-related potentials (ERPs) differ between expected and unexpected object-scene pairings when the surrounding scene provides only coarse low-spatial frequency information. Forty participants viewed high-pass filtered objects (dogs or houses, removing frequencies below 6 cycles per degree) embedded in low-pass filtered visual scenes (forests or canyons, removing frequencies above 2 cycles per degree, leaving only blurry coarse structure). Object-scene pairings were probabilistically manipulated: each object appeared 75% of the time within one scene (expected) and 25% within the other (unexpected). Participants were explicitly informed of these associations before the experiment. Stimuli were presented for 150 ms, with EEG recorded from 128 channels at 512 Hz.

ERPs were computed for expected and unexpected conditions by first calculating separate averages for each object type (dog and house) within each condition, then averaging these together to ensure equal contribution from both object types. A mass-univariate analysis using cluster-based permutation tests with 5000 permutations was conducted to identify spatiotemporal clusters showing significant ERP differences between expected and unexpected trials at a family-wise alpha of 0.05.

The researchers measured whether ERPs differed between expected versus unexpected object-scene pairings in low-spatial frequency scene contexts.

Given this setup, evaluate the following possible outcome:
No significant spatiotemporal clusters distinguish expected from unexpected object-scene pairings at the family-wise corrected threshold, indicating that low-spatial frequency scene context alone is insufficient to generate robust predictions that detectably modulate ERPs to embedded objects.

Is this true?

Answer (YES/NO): NO